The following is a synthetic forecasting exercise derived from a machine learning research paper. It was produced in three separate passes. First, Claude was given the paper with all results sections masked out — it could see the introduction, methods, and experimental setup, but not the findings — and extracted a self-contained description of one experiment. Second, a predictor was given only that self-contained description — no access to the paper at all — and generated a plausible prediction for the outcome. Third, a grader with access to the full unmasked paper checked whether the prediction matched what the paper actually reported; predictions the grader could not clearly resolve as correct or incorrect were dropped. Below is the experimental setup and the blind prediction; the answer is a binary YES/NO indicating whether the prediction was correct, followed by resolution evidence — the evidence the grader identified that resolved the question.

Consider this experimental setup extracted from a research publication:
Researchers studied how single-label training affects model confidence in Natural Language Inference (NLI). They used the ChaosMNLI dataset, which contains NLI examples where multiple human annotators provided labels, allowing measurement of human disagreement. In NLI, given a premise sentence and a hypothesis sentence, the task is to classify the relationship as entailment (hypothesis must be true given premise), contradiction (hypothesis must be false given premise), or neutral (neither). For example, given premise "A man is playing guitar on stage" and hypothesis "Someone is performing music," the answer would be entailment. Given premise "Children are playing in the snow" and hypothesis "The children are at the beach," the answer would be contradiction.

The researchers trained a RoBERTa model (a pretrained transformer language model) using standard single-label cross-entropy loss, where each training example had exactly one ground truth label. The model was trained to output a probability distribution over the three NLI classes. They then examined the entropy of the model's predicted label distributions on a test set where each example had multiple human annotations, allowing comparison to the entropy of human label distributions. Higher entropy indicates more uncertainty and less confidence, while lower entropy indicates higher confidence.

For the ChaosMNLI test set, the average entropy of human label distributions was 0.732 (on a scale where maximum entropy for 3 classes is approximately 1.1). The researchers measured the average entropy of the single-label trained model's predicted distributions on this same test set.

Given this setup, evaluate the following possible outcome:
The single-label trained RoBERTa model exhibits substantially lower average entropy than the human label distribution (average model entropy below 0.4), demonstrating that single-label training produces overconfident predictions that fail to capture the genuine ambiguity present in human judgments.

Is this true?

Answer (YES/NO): NO